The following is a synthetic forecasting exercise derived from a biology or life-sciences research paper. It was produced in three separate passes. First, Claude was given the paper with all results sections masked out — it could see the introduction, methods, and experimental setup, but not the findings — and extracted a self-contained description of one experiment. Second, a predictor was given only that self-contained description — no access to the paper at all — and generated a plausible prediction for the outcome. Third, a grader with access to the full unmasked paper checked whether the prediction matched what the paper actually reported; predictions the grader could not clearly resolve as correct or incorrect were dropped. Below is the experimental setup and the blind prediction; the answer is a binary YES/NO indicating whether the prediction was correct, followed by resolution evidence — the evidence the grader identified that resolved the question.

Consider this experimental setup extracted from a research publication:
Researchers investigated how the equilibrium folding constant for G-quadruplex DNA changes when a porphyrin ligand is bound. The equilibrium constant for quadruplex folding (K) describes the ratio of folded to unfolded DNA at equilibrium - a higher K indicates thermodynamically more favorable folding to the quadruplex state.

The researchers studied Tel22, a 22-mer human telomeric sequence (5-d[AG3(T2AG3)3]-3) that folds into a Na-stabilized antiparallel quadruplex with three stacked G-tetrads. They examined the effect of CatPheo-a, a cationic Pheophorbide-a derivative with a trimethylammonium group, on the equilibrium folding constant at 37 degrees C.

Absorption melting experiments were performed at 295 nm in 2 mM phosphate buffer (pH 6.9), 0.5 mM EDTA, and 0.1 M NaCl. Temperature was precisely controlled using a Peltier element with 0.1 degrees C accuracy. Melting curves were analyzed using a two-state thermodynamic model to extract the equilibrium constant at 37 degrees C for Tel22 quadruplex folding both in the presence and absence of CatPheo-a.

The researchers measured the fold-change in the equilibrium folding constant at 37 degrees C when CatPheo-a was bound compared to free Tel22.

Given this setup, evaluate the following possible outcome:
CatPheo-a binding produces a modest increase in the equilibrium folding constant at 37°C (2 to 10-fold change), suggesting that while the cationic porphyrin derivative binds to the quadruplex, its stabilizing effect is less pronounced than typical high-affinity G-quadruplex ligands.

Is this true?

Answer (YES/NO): NO